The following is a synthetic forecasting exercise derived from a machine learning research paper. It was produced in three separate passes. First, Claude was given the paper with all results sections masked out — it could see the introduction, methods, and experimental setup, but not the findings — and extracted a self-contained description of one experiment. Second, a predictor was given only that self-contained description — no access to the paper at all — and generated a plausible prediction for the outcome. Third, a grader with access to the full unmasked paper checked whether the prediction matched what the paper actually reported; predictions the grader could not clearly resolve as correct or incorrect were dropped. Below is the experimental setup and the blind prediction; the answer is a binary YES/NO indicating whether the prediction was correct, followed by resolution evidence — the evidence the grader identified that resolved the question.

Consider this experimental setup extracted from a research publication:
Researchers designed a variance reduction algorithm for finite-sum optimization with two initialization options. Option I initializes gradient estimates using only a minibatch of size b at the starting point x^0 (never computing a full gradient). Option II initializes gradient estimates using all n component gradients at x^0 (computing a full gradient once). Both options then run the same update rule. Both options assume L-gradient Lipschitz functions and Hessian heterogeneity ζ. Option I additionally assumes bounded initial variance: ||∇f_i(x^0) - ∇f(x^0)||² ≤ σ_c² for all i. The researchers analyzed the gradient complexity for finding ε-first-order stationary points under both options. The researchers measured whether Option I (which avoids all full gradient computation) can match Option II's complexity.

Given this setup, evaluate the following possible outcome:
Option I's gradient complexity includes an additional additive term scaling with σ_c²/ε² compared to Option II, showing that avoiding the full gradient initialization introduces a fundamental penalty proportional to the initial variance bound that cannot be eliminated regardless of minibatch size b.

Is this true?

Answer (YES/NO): NO